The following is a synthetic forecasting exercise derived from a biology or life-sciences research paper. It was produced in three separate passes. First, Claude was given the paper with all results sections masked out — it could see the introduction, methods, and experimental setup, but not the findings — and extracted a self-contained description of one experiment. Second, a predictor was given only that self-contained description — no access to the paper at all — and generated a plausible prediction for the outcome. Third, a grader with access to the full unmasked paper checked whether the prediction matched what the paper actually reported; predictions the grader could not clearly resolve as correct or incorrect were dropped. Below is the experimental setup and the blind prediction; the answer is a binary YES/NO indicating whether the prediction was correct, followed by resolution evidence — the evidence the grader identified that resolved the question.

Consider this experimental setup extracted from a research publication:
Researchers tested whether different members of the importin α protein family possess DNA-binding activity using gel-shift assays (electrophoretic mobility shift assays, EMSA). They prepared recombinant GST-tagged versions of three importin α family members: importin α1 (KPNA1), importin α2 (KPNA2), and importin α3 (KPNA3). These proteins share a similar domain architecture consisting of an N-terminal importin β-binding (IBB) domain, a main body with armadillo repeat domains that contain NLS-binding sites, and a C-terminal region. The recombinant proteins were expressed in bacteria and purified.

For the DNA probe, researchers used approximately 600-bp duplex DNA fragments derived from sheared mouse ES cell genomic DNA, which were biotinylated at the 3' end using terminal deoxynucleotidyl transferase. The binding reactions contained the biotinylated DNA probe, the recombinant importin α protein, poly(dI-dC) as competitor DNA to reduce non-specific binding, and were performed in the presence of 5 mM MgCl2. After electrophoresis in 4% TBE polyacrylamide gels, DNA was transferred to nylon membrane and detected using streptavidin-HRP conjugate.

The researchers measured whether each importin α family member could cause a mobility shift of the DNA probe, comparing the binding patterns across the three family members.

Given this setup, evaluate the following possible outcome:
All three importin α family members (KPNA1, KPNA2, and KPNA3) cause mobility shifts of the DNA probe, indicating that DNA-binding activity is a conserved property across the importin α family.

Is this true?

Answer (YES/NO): YES